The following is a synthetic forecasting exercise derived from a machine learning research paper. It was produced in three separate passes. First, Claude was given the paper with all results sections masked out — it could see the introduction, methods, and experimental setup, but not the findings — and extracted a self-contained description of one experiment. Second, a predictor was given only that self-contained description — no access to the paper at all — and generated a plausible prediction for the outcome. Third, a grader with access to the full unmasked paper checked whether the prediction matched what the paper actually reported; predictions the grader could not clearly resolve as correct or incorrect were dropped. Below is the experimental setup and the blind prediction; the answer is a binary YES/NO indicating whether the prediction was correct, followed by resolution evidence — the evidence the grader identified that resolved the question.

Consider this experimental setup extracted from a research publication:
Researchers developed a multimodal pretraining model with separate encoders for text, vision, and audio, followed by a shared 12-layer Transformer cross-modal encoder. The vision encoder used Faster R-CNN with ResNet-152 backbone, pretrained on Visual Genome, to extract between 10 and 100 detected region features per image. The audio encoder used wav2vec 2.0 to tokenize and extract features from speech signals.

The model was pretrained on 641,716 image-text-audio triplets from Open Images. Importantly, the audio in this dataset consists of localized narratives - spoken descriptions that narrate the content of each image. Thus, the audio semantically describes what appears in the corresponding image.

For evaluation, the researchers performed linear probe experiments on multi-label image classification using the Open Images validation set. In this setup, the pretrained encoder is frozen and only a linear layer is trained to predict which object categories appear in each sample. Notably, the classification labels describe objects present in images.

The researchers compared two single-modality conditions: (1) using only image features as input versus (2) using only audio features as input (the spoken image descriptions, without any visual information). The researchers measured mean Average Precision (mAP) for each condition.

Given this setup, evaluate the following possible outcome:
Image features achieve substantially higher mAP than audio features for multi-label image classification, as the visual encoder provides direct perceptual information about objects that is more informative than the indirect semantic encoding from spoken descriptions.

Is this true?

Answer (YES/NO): NO